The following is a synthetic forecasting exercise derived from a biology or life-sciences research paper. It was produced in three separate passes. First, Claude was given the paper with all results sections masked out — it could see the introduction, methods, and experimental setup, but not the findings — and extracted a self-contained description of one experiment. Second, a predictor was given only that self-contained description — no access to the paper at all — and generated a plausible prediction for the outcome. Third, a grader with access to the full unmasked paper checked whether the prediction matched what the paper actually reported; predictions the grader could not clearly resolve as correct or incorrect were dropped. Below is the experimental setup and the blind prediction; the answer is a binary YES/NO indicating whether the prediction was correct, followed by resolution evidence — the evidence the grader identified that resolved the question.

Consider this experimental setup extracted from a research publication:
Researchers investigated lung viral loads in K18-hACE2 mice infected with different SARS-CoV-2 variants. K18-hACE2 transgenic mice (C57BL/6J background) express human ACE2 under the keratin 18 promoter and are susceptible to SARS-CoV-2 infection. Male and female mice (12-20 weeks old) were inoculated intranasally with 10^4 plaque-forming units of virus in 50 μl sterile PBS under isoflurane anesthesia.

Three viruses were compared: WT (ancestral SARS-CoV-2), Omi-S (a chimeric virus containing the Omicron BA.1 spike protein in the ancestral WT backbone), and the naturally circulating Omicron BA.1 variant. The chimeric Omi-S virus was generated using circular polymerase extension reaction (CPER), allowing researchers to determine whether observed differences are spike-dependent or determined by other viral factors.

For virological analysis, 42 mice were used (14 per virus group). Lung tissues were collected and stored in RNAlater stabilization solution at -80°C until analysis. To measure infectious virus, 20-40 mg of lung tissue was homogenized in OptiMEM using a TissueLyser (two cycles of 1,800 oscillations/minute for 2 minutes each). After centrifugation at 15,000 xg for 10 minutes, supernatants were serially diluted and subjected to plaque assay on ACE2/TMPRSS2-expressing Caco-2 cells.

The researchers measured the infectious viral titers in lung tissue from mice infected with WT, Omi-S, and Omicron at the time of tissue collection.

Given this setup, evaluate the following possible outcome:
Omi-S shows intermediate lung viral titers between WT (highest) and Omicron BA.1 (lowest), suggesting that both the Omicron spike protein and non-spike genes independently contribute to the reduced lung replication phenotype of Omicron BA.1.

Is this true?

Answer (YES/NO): YES